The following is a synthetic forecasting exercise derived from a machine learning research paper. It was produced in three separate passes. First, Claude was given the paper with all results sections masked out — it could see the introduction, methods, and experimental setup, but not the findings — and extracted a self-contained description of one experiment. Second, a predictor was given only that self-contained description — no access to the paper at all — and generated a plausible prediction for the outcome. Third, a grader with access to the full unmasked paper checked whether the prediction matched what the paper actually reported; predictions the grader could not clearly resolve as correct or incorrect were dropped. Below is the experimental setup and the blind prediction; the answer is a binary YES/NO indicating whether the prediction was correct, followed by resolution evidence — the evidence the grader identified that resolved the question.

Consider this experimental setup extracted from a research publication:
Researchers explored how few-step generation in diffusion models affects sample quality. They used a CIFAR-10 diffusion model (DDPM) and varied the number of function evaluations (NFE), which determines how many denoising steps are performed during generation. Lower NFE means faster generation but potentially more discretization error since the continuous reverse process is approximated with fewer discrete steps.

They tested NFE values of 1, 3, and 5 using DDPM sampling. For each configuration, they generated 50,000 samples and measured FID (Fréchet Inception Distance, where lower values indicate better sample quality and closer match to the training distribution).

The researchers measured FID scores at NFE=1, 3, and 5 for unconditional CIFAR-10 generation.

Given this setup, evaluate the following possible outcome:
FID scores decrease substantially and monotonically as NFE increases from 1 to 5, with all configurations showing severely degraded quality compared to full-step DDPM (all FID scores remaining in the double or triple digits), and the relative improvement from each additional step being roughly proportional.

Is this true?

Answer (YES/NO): NO